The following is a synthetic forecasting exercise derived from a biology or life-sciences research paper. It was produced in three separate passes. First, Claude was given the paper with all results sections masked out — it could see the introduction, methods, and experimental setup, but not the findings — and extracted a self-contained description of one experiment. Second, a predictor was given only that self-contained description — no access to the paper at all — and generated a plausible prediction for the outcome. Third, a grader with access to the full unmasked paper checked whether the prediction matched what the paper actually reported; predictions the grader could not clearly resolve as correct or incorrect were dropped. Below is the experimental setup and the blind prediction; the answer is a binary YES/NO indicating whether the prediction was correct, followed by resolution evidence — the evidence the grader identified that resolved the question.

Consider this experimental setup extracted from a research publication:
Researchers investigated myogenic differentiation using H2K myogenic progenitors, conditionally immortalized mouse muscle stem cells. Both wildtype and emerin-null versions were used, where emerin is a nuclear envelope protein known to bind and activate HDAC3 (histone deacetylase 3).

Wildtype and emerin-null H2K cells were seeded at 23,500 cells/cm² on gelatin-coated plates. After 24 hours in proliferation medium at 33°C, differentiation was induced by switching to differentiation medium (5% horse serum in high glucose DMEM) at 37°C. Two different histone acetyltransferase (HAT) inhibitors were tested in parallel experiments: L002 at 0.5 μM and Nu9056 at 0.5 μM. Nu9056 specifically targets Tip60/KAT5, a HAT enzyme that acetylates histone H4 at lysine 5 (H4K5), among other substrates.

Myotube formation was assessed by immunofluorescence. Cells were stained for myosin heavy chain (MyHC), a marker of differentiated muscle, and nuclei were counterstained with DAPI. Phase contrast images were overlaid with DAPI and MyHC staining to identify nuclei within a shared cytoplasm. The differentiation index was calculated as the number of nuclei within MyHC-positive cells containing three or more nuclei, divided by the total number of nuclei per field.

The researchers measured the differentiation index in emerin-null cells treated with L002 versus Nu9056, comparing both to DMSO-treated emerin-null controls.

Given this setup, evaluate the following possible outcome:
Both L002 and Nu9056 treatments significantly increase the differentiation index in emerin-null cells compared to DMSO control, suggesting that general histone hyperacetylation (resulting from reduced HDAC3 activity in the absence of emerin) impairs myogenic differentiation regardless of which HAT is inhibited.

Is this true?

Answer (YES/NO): YES